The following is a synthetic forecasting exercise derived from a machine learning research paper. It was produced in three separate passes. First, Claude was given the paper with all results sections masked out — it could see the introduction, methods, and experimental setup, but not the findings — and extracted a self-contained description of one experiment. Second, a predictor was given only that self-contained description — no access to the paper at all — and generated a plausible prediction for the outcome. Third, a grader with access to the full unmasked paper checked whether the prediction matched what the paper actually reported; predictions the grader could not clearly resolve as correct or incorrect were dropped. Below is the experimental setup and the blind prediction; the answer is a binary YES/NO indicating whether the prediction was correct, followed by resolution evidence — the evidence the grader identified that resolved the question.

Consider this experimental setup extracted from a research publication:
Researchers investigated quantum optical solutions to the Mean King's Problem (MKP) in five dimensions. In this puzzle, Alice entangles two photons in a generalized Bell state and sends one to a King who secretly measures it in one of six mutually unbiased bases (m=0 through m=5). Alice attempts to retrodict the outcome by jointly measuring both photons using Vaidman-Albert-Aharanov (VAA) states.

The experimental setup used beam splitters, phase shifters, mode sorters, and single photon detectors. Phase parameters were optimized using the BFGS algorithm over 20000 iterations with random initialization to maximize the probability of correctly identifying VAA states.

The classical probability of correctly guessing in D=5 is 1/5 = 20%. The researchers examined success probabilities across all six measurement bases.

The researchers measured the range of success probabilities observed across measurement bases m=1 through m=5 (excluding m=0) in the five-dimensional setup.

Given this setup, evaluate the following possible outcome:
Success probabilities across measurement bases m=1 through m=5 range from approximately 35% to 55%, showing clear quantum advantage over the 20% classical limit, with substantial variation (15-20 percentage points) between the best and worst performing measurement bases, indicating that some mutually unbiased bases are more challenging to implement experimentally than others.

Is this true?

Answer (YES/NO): NO